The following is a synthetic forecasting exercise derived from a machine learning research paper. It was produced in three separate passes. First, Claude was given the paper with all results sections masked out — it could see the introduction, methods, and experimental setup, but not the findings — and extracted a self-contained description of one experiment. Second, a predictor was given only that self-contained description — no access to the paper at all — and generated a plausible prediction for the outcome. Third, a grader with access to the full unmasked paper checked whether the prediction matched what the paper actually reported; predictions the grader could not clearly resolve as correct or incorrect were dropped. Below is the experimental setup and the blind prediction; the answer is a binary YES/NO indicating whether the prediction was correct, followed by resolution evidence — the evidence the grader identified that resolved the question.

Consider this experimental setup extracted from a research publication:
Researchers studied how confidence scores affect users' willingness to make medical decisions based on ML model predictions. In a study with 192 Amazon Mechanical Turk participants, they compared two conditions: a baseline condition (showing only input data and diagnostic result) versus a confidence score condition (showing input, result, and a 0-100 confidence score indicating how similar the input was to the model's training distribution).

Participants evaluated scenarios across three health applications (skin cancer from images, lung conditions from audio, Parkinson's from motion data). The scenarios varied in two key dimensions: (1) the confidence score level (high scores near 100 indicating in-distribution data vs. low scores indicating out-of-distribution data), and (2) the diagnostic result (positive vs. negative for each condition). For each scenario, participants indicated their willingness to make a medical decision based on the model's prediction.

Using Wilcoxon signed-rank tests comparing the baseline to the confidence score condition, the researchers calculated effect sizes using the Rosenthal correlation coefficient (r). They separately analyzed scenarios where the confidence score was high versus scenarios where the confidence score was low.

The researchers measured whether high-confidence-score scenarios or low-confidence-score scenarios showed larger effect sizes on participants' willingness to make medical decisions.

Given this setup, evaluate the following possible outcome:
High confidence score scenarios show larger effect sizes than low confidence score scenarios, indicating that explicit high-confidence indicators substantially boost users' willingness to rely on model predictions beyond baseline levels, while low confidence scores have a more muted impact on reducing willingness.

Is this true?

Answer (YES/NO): YES